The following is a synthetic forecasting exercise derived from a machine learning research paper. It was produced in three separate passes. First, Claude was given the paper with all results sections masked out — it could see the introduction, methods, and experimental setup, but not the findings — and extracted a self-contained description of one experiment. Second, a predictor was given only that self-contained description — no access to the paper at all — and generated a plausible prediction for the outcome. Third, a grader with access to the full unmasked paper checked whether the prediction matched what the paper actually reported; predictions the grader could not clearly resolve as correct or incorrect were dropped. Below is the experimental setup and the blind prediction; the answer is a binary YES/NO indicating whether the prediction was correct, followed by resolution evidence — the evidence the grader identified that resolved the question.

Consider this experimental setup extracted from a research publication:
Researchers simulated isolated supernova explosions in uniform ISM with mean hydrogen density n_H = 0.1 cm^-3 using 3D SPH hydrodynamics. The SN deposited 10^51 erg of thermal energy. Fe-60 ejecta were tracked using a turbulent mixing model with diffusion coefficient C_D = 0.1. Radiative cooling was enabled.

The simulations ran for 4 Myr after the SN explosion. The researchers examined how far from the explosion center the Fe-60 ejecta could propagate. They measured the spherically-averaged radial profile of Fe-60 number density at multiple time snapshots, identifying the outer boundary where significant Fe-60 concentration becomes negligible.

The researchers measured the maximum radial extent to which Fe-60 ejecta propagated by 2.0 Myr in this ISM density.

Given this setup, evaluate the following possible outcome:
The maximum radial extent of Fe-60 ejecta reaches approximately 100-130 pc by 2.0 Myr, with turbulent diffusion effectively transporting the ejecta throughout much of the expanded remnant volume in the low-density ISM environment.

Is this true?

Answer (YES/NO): NO